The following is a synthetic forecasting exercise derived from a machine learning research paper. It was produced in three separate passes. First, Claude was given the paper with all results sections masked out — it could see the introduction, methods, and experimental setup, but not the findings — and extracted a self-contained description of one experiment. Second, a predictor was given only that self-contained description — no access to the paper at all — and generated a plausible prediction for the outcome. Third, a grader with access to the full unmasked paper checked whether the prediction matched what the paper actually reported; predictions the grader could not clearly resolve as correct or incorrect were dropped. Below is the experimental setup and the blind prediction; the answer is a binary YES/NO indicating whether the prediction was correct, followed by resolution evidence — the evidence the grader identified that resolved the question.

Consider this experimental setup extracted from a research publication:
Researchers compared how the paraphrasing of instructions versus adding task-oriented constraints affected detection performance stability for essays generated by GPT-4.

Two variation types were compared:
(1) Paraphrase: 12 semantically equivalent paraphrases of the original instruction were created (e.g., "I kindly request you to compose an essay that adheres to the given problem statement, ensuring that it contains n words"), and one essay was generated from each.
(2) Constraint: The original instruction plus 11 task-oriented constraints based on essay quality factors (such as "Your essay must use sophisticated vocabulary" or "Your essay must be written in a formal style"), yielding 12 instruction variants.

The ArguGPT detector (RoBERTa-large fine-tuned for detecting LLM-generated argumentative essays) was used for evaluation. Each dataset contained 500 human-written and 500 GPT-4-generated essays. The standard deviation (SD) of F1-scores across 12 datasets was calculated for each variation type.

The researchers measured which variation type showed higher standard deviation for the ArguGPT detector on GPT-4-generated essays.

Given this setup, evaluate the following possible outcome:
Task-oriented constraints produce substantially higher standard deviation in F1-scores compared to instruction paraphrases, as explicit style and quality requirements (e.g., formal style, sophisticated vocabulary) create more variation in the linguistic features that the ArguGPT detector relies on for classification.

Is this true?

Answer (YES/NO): YES